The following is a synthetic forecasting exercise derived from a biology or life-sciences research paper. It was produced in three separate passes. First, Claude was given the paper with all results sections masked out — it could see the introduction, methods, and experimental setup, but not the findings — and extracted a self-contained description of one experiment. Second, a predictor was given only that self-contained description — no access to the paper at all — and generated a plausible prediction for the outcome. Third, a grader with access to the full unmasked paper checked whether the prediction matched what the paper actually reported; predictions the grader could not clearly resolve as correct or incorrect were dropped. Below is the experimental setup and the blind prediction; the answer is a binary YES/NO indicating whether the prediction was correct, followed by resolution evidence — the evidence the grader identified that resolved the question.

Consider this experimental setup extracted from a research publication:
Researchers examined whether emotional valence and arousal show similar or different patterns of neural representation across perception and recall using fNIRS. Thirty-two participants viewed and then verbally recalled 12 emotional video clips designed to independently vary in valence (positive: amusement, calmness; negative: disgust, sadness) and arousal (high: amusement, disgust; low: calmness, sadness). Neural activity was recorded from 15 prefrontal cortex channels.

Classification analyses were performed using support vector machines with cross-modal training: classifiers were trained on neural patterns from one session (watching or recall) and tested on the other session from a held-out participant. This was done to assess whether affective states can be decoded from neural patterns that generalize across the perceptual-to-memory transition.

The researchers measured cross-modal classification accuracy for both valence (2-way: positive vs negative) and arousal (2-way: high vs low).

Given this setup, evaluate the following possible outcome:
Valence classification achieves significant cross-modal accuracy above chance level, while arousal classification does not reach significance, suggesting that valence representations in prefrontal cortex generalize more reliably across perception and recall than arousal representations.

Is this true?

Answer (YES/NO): YES